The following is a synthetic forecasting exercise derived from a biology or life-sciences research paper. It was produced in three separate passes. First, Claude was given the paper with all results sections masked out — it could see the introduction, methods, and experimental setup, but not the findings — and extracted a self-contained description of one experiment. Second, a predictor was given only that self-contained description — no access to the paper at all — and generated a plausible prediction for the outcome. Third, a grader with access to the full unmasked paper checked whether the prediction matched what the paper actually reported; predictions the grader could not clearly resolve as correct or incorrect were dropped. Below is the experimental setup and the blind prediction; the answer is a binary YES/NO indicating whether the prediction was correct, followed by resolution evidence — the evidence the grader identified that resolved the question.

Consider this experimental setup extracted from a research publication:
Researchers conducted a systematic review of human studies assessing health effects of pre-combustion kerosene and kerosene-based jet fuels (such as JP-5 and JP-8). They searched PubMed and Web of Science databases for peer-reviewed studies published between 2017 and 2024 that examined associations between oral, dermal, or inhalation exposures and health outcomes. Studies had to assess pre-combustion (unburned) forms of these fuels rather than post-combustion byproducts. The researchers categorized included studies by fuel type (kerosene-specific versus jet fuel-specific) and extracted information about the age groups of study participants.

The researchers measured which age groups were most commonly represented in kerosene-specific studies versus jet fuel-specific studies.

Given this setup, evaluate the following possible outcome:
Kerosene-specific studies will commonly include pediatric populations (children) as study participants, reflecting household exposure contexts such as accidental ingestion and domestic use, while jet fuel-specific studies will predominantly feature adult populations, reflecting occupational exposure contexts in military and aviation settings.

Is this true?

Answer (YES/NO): YES